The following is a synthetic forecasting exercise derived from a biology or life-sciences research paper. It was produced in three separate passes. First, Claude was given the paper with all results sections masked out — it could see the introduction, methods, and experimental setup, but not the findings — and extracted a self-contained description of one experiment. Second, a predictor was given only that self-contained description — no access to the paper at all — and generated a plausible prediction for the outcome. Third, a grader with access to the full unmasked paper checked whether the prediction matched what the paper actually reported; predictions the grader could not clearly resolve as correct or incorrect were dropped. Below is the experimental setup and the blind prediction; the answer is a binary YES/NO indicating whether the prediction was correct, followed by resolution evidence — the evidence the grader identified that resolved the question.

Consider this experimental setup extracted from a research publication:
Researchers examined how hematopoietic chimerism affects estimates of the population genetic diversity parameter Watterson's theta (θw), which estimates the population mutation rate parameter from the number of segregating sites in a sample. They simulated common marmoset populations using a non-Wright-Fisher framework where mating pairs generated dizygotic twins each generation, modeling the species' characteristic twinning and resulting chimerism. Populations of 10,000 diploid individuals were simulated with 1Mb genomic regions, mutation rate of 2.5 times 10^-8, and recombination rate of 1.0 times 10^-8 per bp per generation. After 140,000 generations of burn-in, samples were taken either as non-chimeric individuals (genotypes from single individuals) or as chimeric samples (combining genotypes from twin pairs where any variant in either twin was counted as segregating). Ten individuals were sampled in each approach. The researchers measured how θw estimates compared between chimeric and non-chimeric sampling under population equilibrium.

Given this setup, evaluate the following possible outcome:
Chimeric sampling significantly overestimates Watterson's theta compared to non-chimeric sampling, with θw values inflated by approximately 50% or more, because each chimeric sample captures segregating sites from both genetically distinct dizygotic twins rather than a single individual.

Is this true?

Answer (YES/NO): NO